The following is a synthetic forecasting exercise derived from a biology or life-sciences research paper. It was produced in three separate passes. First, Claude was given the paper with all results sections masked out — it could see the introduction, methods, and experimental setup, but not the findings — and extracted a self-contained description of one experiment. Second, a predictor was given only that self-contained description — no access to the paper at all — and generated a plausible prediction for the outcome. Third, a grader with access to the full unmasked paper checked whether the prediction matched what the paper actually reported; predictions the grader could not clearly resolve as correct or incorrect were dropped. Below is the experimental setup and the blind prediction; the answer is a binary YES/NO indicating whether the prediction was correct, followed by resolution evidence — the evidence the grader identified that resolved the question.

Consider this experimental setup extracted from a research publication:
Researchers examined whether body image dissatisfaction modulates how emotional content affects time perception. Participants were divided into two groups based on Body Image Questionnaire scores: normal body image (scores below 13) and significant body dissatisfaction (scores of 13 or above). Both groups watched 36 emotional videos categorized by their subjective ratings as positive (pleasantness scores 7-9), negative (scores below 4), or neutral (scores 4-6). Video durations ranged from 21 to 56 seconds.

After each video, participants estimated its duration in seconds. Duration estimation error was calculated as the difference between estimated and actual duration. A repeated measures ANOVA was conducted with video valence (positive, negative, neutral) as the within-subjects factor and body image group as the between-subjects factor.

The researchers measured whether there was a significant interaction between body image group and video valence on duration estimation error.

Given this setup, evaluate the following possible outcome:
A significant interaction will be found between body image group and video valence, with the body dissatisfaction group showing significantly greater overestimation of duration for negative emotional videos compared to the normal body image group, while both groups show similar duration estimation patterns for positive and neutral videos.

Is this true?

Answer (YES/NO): NO